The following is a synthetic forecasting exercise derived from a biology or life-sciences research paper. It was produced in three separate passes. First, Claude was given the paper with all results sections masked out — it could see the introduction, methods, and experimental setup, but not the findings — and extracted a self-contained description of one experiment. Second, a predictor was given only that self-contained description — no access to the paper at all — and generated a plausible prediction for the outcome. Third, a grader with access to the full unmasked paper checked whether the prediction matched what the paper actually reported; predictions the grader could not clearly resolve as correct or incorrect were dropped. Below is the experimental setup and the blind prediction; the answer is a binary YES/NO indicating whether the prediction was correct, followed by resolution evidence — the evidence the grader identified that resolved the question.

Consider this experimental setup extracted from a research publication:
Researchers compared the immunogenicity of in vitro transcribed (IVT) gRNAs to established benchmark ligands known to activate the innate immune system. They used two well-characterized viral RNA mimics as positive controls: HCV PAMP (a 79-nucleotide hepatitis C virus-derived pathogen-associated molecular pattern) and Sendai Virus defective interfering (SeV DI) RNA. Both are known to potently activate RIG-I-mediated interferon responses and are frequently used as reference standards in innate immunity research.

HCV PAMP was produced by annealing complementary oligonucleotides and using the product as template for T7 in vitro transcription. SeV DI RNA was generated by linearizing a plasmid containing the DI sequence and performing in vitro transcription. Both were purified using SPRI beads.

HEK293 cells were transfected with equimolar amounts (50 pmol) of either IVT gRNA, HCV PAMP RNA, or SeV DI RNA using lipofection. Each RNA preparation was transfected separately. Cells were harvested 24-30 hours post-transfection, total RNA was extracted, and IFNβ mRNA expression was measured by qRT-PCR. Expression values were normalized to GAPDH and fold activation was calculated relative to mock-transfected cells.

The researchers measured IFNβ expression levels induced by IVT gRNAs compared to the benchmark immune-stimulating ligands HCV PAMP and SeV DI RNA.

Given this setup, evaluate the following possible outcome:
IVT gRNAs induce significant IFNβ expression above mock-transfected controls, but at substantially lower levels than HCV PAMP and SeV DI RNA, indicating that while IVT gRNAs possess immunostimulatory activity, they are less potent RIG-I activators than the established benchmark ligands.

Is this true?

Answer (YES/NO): NO